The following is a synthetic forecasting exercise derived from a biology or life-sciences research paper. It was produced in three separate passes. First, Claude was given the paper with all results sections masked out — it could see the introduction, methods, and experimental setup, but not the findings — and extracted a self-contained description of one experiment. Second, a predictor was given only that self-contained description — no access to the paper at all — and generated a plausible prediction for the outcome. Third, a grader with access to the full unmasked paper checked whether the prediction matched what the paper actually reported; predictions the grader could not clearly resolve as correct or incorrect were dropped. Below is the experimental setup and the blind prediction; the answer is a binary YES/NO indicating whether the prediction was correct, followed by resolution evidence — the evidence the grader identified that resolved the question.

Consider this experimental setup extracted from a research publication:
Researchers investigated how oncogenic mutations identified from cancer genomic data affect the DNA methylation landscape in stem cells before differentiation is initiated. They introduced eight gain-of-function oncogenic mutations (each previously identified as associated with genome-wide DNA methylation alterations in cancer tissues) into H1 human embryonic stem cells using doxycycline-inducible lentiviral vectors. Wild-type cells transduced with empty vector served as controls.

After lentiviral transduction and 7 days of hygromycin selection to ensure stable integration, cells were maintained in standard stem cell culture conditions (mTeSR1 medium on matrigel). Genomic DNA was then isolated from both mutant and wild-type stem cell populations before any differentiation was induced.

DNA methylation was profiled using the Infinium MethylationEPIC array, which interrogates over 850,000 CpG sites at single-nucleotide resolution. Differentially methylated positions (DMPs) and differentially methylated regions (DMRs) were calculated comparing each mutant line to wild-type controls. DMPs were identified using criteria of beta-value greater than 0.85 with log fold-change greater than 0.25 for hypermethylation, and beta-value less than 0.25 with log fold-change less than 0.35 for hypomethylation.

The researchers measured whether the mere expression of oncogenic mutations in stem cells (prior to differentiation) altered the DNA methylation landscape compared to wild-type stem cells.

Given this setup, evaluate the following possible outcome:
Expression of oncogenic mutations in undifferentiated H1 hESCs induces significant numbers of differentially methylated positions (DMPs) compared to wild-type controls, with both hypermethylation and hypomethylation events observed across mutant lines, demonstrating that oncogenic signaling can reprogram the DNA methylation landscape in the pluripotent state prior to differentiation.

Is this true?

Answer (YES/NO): YES